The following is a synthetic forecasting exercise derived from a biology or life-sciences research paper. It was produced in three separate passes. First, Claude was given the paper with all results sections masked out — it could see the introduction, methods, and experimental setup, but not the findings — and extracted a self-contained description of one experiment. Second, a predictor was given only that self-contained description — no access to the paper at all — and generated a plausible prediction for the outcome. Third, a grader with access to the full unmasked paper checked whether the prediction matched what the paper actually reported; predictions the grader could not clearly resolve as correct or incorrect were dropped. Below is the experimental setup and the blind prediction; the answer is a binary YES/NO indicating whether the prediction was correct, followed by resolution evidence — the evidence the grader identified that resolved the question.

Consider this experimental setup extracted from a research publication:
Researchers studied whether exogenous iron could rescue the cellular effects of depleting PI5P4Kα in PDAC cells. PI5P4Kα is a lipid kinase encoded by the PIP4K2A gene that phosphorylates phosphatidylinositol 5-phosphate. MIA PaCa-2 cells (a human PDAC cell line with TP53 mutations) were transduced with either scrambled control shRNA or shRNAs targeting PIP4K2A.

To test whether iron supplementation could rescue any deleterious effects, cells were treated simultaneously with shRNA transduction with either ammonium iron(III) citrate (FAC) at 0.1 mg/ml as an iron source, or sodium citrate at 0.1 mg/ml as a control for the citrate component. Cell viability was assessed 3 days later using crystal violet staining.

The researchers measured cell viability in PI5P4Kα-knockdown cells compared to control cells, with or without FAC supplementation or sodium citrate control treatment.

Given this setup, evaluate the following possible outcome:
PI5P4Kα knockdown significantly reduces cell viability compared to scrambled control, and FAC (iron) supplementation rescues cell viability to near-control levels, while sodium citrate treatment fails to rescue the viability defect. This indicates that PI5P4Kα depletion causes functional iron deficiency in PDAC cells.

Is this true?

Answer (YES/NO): YES